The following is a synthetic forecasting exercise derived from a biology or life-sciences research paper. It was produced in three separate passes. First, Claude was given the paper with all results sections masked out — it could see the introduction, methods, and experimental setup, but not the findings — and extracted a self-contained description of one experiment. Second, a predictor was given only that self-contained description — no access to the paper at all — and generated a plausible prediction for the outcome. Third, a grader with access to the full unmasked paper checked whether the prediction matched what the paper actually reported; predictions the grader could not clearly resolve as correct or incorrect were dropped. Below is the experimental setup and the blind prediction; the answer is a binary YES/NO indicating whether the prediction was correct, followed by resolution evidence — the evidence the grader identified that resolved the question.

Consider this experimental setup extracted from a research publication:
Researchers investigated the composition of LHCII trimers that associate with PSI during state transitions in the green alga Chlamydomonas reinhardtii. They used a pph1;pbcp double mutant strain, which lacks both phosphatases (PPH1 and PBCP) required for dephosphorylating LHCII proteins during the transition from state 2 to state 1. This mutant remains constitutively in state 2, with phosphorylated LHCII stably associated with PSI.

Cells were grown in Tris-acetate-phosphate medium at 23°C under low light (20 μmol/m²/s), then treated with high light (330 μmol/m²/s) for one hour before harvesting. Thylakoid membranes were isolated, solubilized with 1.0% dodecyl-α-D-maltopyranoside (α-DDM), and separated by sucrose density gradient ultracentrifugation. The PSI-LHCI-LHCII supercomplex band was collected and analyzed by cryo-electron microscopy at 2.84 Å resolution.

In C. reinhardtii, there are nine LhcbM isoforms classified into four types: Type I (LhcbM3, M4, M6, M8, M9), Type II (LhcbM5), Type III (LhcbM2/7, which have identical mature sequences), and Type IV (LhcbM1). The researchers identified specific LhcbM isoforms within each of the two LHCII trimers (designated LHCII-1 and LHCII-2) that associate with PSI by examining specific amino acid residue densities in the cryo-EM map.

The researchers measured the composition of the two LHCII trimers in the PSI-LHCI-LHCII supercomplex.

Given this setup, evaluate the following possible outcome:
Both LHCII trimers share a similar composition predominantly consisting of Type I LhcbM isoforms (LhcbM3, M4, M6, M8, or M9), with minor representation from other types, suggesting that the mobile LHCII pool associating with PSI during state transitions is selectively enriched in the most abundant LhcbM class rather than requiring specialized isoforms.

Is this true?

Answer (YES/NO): NO